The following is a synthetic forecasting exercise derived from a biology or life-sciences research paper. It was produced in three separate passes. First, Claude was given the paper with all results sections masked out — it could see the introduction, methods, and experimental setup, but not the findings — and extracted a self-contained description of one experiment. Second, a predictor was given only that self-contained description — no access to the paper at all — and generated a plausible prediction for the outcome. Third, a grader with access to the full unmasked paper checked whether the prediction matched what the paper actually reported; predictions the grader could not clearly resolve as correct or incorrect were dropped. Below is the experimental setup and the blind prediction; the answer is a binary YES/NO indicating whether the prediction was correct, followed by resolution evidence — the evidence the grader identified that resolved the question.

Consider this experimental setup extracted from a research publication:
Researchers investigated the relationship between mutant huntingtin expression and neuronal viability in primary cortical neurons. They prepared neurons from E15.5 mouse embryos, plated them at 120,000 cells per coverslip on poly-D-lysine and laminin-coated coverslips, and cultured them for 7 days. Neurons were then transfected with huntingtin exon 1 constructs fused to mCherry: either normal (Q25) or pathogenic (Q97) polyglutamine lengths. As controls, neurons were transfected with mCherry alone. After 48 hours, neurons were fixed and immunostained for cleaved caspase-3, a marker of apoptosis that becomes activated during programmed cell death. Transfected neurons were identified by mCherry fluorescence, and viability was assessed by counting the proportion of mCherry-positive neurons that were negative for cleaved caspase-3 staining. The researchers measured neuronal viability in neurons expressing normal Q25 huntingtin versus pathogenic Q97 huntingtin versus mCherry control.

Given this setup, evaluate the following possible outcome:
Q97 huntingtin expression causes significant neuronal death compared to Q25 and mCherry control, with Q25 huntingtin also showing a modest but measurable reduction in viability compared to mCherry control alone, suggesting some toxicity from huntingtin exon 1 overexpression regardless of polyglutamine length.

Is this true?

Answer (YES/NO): NO